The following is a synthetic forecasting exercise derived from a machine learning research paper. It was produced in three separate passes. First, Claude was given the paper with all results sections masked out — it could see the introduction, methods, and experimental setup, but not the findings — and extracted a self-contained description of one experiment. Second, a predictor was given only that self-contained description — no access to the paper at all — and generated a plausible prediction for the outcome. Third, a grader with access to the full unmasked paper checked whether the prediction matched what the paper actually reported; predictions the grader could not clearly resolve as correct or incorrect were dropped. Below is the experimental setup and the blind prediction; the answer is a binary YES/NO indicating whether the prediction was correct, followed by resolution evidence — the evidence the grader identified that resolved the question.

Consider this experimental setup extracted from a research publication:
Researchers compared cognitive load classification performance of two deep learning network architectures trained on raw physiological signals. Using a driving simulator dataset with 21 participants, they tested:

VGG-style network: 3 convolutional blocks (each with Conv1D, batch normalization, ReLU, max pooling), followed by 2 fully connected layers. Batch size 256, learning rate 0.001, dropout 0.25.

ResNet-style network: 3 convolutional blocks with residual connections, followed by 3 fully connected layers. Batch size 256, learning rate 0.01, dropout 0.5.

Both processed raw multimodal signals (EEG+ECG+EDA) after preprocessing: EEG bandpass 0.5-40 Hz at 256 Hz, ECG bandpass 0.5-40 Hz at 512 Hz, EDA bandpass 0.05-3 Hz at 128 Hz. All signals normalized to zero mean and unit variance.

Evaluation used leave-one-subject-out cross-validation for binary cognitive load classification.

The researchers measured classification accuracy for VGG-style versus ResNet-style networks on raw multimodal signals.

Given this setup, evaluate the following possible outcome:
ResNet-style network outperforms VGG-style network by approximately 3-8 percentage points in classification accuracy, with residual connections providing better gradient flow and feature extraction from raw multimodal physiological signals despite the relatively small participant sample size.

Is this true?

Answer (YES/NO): NO